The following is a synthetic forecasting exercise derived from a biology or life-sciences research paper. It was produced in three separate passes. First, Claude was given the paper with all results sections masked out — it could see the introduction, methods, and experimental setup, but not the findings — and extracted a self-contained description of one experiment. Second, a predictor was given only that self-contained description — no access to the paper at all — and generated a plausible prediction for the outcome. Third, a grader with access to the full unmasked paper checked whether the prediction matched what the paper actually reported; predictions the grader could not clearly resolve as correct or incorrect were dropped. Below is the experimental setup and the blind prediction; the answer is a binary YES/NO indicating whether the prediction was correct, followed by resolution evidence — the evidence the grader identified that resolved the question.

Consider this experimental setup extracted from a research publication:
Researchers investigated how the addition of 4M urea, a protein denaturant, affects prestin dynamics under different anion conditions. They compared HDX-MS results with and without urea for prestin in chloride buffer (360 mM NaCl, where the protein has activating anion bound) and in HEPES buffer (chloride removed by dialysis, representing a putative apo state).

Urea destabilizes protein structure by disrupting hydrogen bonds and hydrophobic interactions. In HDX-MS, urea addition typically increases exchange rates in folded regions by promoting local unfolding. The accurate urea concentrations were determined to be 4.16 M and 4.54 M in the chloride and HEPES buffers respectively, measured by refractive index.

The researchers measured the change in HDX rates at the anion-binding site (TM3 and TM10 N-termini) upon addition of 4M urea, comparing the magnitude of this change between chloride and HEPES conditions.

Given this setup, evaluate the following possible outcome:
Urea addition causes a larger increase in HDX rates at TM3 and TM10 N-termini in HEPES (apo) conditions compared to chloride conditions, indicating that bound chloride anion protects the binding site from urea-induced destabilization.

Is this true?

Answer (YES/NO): NO